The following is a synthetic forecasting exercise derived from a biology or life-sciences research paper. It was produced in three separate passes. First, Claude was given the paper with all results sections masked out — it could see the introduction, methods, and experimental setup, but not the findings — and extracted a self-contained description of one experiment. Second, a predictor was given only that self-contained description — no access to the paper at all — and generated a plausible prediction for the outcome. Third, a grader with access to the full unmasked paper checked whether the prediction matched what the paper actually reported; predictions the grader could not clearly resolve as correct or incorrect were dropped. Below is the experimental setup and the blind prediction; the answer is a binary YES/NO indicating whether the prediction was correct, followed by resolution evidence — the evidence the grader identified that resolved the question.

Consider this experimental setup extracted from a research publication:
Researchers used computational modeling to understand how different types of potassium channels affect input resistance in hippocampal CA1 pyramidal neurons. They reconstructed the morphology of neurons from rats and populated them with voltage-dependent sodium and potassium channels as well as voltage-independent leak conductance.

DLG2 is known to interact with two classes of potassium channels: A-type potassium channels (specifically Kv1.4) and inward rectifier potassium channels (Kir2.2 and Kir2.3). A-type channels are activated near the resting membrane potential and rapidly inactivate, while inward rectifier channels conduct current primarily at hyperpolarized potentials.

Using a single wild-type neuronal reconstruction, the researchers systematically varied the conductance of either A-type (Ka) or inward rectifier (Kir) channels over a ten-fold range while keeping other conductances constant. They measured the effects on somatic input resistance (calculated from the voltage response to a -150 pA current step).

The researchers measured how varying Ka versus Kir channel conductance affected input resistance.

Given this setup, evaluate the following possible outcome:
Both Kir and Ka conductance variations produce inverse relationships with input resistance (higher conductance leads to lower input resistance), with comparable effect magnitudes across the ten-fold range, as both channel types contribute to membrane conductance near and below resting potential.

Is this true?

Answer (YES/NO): NO